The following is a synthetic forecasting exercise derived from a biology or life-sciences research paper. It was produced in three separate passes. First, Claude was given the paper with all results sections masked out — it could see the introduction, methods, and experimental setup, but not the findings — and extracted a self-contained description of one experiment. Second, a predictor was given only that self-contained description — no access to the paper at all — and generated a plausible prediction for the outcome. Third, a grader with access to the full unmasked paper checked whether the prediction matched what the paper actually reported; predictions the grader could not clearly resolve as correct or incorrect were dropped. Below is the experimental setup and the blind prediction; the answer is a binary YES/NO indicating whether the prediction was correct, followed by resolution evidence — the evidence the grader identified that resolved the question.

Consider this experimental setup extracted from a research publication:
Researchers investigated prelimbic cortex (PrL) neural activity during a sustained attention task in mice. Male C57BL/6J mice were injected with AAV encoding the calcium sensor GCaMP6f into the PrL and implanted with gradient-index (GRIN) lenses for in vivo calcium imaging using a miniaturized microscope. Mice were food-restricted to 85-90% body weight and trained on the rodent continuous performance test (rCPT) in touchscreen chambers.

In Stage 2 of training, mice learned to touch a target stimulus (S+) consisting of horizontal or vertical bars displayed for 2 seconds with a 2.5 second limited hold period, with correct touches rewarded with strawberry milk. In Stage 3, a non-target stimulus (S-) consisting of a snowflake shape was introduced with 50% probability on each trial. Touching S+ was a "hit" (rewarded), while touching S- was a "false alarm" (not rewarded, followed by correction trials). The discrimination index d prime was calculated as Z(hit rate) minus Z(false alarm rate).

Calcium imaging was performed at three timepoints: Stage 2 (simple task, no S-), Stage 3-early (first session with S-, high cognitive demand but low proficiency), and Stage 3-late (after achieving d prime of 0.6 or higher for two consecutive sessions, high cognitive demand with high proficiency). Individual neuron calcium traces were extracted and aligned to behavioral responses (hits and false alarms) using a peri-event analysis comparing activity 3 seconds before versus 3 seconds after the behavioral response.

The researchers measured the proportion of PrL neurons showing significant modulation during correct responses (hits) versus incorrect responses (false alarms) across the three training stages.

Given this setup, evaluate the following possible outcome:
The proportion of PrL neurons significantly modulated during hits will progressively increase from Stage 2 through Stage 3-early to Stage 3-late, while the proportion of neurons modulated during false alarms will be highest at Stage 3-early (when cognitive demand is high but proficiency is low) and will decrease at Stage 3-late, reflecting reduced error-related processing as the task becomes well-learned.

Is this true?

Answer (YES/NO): NO